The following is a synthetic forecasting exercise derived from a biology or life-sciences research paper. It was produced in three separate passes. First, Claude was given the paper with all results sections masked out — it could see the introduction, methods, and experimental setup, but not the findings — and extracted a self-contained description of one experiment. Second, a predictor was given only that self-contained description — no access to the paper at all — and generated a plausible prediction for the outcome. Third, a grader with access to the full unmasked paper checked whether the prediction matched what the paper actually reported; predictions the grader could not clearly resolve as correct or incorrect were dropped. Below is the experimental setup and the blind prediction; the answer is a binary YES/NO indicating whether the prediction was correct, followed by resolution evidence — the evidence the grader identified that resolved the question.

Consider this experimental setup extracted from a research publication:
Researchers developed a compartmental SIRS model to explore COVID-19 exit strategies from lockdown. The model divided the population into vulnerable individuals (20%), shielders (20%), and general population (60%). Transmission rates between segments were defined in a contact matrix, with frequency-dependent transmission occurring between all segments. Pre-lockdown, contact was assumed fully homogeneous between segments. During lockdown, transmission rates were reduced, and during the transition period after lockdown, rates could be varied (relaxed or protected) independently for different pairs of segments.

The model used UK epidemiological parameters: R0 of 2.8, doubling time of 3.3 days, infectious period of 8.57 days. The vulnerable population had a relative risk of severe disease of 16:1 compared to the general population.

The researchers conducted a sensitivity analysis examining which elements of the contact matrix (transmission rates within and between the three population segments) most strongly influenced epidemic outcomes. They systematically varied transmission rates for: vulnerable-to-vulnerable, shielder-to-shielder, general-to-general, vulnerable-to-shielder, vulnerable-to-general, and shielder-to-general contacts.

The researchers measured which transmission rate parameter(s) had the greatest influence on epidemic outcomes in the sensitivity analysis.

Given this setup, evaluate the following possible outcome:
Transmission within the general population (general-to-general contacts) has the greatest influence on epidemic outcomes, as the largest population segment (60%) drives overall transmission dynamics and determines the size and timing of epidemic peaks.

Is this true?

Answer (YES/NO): NO